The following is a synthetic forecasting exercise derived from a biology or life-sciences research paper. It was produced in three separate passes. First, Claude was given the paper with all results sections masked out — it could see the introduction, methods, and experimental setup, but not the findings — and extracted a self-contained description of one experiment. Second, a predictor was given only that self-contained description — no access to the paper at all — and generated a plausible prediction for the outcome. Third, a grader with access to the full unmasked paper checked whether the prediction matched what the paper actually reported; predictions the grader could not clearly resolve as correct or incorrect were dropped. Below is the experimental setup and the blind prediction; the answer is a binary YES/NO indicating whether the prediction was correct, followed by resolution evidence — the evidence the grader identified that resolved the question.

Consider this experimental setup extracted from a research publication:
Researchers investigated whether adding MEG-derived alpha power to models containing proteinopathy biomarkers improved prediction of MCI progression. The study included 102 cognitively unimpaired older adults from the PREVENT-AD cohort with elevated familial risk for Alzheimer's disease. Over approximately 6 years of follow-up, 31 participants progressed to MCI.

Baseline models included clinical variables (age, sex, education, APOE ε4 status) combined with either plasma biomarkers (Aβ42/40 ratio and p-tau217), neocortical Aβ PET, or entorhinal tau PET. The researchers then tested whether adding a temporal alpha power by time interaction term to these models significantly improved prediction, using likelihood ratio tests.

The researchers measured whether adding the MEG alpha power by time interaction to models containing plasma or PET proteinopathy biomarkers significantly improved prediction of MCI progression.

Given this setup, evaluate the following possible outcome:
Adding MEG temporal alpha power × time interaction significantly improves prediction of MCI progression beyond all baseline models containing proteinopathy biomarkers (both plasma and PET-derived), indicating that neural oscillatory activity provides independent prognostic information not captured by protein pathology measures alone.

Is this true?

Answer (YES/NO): YES